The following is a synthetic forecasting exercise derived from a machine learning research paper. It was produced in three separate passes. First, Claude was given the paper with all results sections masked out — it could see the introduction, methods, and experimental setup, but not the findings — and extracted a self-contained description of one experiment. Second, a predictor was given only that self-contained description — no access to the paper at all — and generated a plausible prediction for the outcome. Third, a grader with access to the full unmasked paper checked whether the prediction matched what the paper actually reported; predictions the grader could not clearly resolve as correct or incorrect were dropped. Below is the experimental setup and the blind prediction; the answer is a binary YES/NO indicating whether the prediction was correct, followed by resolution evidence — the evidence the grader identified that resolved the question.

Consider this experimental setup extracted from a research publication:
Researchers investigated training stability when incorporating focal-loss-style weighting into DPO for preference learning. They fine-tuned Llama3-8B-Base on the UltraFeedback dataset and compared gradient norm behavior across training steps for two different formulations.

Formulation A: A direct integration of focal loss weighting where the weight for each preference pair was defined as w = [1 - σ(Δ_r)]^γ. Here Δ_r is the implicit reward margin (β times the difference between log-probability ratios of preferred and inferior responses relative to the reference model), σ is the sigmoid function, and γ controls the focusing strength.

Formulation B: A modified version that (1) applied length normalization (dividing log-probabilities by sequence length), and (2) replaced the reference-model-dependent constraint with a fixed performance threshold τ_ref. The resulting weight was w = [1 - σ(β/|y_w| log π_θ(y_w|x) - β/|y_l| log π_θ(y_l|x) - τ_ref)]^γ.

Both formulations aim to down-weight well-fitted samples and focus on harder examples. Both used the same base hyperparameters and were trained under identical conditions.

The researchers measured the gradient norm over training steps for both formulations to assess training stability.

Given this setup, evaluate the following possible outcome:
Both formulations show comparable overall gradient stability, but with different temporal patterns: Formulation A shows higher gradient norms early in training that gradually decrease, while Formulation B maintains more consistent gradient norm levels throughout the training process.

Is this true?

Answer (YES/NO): NO